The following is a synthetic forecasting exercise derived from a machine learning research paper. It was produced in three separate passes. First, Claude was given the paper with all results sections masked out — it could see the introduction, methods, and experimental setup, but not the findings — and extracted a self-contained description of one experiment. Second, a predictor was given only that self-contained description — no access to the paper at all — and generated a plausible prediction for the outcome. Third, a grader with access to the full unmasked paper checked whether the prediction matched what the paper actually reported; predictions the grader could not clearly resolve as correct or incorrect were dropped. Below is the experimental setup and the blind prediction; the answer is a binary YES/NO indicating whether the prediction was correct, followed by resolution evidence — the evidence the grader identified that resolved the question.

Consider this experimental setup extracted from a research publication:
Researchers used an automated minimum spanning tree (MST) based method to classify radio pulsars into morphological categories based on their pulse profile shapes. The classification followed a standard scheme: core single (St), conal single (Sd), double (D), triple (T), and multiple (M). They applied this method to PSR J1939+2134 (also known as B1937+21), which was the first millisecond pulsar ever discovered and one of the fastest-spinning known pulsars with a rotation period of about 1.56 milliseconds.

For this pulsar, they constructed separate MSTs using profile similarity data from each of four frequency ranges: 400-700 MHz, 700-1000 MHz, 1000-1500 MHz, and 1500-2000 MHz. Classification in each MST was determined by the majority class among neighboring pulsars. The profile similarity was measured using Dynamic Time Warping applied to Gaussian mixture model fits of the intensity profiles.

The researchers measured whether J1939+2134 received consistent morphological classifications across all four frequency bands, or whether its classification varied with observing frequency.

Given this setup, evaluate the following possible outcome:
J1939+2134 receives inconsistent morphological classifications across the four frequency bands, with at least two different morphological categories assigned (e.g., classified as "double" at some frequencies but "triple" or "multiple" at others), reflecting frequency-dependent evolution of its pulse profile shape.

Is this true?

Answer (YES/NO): NO